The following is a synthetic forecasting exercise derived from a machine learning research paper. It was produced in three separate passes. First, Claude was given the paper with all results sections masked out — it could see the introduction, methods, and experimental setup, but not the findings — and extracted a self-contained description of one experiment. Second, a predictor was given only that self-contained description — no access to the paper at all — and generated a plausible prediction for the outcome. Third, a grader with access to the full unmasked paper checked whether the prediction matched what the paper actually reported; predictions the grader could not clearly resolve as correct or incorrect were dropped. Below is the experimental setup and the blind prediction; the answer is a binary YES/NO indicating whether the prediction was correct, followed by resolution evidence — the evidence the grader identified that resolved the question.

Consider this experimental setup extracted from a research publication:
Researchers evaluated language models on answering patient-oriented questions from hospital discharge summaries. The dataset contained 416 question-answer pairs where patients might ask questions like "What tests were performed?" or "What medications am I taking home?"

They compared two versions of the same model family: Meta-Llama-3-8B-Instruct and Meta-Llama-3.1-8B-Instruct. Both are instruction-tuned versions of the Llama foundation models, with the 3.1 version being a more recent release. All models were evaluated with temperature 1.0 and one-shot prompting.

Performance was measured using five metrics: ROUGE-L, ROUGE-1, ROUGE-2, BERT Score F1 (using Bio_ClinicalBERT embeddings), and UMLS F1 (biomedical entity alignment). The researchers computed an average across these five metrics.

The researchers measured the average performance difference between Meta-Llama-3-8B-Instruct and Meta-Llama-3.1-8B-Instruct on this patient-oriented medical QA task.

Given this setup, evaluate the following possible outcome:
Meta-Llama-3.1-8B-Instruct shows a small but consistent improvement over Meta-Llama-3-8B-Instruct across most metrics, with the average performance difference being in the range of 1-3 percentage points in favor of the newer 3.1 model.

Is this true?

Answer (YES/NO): YES